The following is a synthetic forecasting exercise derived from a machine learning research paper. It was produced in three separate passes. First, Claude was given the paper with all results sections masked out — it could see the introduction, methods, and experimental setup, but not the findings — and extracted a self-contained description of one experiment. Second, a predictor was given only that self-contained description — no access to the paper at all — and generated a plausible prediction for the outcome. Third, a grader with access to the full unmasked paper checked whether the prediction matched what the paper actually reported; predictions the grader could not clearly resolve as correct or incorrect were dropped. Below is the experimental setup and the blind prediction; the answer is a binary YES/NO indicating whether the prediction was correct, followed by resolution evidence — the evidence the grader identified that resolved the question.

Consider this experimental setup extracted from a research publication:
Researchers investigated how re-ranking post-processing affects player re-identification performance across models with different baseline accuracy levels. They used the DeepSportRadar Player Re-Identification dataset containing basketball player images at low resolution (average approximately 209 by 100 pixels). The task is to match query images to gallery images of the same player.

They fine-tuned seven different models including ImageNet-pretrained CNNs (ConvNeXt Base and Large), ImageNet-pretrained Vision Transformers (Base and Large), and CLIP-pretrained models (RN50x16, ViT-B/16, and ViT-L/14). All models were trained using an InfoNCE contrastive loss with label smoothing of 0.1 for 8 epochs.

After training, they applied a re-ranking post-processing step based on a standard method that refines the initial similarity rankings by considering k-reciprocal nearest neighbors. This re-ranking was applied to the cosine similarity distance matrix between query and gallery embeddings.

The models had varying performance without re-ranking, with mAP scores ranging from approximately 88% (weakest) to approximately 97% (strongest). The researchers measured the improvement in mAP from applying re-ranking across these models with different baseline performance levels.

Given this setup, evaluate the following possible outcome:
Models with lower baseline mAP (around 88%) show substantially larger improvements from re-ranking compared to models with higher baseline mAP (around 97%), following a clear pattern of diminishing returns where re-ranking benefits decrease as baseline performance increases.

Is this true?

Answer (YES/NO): YES